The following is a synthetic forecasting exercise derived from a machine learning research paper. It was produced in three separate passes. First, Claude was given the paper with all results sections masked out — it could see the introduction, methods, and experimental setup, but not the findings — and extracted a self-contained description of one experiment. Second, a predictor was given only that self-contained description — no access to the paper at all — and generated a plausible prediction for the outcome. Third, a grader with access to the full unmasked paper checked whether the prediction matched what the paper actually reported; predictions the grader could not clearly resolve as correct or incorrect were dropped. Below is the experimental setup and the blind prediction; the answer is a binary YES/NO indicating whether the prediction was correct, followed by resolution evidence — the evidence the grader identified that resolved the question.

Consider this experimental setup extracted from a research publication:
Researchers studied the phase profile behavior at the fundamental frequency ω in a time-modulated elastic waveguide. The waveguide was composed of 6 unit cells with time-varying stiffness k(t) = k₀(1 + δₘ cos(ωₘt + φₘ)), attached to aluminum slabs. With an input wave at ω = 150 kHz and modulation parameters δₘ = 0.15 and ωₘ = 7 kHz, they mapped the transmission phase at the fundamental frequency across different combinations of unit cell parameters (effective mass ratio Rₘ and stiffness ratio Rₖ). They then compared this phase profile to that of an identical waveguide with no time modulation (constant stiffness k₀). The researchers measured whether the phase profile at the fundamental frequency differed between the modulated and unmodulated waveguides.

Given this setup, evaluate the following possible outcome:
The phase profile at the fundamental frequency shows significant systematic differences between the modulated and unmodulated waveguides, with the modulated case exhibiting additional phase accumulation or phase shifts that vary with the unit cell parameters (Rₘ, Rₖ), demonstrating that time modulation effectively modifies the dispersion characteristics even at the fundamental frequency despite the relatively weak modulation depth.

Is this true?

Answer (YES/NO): NO